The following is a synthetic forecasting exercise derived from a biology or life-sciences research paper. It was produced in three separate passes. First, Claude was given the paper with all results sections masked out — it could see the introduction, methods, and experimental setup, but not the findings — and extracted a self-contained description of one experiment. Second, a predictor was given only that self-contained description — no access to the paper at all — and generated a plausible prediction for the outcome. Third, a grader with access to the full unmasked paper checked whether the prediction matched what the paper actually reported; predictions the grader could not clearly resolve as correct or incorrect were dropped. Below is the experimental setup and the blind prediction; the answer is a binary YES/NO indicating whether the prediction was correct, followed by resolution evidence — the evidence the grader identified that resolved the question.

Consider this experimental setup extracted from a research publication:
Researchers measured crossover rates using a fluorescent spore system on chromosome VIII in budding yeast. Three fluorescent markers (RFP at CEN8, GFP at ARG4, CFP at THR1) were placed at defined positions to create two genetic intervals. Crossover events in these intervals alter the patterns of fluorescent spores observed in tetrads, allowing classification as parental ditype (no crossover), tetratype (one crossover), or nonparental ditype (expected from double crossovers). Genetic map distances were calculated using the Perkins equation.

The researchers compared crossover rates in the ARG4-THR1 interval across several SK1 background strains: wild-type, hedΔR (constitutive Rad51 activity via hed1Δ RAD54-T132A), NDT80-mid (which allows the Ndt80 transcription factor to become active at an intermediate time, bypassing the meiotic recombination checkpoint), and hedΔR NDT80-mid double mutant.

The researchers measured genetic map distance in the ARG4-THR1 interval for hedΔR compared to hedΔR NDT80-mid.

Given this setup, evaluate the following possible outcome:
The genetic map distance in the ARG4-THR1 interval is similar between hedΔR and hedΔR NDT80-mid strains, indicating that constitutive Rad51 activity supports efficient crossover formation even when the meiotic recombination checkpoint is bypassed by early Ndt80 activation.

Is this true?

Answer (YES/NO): NO